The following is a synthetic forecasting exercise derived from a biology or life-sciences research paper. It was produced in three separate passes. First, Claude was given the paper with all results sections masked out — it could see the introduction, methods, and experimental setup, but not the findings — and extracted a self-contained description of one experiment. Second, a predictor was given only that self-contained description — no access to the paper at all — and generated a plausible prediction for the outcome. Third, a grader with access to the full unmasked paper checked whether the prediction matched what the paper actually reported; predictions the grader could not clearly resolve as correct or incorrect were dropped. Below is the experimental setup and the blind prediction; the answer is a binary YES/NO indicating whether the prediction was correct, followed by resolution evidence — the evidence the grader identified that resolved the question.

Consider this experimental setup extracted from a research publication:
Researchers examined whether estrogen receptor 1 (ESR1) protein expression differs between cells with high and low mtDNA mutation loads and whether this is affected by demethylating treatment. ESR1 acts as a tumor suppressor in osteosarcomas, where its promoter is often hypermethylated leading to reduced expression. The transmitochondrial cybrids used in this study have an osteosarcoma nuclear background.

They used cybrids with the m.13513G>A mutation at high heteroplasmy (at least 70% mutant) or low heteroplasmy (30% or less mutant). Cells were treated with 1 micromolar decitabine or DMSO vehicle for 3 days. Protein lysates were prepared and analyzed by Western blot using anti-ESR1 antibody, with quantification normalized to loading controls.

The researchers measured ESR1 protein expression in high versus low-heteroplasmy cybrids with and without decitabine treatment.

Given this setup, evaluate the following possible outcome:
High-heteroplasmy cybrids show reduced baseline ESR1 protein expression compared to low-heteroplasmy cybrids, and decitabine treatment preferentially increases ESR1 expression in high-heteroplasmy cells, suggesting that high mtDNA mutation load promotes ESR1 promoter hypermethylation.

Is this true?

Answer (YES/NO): YES